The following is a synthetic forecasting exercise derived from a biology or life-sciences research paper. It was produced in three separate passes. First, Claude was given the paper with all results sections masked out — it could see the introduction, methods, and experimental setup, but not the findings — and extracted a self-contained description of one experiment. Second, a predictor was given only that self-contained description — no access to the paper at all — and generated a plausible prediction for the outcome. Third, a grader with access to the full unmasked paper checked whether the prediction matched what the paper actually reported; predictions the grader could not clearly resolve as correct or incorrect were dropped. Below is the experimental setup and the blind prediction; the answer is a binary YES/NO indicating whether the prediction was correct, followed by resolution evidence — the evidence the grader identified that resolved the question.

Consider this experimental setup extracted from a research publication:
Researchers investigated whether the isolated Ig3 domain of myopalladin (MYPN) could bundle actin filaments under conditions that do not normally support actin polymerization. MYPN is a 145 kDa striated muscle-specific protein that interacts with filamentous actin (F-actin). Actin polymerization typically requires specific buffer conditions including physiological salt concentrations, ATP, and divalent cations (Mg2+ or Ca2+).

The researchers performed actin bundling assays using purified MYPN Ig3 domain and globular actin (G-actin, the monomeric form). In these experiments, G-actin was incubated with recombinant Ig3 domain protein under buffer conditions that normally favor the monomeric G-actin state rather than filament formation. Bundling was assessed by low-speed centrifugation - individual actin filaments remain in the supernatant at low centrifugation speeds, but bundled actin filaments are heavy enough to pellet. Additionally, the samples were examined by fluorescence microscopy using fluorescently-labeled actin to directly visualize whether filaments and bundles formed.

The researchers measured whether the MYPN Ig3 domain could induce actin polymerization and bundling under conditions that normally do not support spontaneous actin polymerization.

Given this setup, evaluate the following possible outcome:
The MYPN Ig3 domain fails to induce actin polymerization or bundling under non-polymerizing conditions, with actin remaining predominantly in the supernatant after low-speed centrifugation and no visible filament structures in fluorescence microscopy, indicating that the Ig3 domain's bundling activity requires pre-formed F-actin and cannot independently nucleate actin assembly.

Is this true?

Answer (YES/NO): NO